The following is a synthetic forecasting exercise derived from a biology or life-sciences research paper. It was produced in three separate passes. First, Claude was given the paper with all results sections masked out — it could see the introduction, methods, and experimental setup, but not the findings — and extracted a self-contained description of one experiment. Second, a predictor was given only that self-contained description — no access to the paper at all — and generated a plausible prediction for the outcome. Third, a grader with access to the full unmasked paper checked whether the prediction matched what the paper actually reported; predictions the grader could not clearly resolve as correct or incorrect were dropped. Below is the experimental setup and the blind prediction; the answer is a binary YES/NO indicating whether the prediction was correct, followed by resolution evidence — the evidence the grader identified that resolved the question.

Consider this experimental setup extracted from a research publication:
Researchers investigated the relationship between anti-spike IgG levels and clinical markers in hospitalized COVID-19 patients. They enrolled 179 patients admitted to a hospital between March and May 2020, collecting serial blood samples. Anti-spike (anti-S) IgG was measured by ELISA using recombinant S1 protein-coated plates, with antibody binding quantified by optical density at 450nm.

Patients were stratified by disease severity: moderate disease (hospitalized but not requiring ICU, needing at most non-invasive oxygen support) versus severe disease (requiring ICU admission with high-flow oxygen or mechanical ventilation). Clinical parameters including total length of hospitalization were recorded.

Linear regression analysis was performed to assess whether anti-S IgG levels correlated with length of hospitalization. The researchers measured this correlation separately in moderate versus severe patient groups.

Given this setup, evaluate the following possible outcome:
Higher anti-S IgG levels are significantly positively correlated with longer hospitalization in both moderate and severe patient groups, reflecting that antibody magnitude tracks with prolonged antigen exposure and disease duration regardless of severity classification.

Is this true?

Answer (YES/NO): NO